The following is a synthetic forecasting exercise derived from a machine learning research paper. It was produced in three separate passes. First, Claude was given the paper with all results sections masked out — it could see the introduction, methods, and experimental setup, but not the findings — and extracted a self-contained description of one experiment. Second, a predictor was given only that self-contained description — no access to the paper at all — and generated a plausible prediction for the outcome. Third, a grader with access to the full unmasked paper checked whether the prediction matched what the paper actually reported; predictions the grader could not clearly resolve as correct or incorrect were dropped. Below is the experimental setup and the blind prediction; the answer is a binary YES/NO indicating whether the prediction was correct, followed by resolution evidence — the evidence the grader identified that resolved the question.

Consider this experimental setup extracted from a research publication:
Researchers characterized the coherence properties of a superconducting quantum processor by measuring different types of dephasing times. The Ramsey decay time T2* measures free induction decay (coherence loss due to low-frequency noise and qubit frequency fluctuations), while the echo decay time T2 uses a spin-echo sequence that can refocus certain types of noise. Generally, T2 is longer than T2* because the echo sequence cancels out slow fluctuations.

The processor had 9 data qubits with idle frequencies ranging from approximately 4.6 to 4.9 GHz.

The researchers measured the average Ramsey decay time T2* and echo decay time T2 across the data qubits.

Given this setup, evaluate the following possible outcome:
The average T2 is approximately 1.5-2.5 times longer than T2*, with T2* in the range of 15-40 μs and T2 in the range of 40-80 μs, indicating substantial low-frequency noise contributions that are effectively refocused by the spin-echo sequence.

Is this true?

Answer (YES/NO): NO